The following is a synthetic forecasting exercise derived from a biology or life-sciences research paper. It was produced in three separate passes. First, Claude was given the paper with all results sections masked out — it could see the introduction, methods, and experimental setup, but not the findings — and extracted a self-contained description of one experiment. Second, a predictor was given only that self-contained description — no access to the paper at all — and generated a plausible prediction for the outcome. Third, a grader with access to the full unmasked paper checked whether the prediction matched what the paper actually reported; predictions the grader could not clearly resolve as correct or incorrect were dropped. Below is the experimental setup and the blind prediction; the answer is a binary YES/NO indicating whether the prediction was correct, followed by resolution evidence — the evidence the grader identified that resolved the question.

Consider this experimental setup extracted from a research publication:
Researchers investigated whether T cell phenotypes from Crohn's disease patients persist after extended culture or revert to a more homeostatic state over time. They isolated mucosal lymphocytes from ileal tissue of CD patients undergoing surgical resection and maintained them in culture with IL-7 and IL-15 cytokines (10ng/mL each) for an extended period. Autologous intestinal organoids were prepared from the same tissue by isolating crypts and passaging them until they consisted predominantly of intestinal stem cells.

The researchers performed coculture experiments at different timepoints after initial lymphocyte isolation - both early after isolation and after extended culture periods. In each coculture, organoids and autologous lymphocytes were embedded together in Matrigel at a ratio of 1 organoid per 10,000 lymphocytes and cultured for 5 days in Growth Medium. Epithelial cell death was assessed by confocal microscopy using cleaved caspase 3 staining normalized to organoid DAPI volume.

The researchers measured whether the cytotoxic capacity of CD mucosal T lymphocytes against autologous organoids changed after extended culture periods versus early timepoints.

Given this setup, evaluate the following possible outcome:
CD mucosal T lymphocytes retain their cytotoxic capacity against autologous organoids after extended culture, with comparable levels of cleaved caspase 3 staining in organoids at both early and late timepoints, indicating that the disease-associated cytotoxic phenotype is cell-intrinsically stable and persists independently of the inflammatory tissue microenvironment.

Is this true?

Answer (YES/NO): YES